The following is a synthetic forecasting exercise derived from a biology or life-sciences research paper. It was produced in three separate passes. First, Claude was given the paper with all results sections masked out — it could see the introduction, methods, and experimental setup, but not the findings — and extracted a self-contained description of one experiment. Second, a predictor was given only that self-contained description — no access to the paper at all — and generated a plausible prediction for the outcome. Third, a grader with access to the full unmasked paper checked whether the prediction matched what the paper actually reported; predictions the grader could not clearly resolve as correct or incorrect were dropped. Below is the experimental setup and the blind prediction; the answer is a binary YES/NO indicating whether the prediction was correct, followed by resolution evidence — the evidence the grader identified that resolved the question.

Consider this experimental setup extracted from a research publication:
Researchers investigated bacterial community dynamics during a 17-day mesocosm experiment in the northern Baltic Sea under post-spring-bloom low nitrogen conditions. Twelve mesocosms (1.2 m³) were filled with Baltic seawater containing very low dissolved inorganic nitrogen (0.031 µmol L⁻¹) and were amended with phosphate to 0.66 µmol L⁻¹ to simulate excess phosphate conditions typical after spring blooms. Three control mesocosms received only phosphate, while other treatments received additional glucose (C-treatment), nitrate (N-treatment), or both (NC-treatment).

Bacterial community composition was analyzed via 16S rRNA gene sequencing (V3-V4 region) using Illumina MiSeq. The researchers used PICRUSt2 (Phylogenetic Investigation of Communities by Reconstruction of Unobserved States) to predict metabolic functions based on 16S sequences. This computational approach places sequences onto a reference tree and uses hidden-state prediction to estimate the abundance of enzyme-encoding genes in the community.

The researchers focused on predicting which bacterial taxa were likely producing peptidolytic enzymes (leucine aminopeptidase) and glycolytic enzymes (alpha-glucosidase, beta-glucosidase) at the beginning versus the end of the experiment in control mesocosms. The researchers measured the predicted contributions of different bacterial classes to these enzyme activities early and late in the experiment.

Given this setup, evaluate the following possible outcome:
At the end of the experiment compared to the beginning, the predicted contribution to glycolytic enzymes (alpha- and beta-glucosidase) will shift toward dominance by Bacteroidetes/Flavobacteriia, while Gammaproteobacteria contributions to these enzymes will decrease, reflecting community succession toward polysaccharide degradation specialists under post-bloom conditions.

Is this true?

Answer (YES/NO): NO